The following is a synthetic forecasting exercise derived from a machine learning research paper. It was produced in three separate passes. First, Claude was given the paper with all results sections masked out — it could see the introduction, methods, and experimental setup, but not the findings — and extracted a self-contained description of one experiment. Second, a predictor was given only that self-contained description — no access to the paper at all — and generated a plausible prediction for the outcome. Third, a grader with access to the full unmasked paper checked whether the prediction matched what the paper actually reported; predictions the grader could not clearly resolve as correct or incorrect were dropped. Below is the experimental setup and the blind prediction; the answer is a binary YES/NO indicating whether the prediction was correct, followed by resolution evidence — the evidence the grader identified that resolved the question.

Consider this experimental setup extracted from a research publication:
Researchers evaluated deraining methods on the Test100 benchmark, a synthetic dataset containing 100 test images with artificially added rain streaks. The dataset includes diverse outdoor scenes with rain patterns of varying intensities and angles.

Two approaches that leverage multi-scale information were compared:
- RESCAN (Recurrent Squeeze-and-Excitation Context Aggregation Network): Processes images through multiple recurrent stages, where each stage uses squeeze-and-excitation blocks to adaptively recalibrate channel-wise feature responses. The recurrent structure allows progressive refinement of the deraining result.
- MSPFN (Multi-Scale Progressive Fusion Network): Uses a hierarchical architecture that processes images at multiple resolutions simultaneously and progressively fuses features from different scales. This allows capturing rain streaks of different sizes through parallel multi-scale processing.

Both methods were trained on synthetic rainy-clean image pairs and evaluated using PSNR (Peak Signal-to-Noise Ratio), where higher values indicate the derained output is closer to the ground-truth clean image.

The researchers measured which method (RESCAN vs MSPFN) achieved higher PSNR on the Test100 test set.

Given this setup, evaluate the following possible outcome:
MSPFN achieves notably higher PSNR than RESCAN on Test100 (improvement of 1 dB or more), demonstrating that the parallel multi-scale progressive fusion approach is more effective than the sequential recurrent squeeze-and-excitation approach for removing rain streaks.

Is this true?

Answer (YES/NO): YES